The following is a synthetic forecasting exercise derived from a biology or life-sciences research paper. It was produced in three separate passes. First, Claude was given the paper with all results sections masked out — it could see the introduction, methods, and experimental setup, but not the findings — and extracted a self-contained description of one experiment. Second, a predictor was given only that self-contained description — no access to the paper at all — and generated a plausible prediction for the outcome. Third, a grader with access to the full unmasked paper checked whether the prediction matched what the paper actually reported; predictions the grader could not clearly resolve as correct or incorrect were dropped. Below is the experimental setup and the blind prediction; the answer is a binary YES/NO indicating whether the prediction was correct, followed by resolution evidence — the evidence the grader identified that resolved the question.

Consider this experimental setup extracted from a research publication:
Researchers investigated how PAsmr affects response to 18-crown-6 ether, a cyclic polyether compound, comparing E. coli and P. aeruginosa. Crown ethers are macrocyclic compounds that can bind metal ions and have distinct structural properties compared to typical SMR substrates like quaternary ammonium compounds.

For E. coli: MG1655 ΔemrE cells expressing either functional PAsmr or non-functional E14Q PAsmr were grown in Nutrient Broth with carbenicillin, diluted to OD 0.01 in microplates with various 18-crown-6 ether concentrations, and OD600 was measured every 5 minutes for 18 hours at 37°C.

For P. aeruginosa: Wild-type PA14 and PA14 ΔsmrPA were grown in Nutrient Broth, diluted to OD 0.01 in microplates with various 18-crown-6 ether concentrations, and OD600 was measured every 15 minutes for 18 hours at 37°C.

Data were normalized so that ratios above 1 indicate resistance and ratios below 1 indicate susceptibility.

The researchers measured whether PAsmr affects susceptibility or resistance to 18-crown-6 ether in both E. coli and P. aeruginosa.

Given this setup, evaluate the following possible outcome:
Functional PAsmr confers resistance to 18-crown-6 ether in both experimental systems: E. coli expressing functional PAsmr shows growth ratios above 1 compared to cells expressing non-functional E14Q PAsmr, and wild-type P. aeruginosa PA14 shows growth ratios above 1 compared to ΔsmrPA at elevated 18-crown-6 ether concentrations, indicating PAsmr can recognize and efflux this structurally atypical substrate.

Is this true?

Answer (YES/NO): NO